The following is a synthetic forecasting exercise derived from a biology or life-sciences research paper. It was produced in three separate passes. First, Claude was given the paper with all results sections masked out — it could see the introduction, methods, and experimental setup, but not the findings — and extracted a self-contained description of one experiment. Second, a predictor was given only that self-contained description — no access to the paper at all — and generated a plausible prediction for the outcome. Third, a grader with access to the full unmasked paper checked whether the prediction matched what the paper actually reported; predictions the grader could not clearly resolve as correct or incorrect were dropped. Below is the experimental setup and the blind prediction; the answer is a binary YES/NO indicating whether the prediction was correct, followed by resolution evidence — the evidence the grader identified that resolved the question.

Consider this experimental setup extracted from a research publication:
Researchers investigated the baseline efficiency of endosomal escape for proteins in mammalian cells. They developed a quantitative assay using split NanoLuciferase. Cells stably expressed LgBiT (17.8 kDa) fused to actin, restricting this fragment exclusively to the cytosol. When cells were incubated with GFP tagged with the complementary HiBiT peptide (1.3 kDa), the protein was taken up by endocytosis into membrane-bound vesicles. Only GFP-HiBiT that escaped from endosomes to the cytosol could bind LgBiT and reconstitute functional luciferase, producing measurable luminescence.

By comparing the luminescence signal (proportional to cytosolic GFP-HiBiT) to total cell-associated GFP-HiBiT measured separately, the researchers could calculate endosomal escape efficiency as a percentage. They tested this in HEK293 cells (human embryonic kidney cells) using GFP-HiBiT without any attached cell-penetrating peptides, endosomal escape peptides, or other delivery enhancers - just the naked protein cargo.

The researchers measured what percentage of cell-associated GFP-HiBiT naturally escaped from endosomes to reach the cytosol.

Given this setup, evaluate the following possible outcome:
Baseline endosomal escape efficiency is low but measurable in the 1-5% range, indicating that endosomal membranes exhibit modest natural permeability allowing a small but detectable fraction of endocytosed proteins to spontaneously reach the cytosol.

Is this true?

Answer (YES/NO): YES